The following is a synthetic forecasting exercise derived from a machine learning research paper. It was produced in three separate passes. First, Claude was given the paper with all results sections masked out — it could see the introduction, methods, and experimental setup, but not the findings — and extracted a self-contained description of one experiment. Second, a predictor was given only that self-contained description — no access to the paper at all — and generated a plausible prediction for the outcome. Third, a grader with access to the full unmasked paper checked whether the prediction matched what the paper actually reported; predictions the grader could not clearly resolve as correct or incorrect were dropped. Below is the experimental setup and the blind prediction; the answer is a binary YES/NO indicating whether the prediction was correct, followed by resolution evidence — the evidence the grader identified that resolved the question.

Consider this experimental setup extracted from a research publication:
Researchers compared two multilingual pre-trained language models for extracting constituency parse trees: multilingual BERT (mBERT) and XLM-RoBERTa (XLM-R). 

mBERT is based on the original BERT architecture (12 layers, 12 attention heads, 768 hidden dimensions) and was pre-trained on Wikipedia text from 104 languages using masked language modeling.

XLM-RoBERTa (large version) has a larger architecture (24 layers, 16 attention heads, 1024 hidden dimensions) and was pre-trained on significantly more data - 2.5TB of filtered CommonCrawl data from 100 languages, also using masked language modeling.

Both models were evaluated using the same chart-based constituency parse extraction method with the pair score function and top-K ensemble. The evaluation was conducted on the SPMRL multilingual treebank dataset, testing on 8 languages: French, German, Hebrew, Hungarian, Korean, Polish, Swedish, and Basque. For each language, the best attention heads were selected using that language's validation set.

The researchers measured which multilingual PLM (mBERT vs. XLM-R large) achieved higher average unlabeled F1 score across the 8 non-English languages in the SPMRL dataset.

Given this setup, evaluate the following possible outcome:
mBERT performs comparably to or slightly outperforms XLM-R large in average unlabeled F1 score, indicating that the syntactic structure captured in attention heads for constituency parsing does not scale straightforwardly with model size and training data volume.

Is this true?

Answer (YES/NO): NO